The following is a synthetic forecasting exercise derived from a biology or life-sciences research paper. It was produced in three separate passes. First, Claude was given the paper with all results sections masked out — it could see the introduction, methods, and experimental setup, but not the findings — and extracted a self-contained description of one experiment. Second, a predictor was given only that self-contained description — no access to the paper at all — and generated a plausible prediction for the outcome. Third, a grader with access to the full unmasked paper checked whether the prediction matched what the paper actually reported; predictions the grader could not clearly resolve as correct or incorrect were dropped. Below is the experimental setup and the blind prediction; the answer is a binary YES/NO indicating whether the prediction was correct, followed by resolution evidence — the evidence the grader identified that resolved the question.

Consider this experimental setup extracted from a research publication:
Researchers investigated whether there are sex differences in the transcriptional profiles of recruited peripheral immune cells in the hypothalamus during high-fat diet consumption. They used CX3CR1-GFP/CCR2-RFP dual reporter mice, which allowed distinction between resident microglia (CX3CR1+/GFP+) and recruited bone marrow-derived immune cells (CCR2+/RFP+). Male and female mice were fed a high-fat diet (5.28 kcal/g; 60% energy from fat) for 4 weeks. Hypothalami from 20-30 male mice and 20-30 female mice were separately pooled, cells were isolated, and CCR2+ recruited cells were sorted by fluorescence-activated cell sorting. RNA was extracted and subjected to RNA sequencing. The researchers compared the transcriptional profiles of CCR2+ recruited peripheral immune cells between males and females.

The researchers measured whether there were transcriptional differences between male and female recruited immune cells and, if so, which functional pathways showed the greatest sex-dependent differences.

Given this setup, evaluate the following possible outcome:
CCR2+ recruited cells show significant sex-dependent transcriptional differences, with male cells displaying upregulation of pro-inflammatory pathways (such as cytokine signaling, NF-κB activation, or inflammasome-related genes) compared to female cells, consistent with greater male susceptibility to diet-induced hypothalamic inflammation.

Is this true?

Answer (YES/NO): NO